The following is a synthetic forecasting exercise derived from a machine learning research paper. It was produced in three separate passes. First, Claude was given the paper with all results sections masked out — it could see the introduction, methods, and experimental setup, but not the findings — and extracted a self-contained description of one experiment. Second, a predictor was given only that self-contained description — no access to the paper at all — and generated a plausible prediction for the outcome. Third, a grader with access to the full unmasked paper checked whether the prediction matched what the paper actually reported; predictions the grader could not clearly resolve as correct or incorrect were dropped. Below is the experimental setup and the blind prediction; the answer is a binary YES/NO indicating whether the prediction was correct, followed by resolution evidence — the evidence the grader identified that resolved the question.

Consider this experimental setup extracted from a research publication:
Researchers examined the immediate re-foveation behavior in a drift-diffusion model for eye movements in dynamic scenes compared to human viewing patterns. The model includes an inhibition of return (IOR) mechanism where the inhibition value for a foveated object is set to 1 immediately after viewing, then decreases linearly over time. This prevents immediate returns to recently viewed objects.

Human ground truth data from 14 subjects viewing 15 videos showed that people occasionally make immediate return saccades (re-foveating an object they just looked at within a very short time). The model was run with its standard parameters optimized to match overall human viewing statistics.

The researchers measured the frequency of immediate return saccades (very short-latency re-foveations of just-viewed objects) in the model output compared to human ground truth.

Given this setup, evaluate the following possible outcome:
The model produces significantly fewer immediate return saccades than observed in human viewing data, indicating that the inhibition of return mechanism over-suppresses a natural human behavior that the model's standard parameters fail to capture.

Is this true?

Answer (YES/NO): YES